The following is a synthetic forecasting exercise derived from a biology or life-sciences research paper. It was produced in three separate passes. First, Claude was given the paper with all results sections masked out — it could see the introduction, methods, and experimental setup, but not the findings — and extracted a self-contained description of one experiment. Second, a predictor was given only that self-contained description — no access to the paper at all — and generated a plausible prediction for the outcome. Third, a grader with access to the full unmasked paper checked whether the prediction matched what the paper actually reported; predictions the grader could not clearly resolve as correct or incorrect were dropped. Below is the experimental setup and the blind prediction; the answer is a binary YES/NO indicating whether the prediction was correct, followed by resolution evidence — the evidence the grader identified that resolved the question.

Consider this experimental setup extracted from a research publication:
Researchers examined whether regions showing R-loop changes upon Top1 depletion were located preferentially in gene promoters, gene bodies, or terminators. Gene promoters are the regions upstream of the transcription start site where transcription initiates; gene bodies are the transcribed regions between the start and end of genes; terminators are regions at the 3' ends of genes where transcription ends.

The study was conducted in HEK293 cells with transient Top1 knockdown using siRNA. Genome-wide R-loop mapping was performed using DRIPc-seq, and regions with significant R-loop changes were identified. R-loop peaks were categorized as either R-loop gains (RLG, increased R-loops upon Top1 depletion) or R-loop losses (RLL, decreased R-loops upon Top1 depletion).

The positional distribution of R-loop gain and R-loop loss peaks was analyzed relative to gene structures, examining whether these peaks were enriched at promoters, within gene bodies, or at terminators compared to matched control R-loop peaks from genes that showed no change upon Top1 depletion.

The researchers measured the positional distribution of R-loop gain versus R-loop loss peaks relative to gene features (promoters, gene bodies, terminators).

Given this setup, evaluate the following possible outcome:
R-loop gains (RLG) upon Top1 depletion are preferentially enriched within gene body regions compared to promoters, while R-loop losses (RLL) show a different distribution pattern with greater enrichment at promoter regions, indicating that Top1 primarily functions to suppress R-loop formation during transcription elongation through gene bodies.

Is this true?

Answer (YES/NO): YES